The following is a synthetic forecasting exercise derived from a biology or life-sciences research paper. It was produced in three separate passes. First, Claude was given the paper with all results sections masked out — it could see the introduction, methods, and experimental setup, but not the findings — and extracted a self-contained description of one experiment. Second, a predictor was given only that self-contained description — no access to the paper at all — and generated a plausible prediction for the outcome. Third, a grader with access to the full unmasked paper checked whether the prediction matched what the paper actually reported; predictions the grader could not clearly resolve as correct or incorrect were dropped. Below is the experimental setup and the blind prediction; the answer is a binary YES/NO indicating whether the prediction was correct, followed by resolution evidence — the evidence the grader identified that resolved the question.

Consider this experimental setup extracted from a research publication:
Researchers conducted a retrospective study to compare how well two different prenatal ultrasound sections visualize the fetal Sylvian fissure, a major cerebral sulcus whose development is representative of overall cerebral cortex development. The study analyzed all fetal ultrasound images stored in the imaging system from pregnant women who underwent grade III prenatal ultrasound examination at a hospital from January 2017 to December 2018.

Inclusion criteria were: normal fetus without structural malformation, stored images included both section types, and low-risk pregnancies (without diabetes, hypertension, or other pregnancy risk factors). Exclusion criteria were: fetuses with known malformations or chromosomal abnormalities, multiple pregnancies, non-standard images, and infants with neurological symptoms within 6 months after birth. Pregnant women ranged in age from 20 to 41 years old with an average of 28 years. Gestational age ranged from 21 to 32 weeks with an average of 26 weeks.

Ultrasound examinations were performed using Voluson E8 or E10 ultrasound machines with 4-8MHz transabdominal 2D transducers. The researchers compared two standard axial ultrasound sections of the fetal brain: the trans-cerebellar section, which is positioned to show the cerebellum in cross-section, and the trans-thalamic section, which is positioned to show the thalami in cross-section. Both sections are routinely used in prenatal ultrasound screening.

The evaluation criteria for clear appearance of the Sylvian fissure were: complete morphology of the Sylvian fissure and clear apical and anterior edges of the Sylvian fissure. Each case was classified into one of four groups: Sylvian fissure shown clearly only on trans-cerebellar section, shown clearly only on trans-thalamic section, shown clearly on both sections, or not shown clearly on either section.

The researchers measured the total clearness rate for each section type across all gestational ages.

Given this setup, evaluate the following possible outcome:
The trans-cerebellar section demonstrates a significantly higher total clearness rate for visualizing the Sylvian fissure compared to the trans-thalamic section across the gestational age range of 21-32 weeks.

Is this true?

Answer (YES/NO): YES